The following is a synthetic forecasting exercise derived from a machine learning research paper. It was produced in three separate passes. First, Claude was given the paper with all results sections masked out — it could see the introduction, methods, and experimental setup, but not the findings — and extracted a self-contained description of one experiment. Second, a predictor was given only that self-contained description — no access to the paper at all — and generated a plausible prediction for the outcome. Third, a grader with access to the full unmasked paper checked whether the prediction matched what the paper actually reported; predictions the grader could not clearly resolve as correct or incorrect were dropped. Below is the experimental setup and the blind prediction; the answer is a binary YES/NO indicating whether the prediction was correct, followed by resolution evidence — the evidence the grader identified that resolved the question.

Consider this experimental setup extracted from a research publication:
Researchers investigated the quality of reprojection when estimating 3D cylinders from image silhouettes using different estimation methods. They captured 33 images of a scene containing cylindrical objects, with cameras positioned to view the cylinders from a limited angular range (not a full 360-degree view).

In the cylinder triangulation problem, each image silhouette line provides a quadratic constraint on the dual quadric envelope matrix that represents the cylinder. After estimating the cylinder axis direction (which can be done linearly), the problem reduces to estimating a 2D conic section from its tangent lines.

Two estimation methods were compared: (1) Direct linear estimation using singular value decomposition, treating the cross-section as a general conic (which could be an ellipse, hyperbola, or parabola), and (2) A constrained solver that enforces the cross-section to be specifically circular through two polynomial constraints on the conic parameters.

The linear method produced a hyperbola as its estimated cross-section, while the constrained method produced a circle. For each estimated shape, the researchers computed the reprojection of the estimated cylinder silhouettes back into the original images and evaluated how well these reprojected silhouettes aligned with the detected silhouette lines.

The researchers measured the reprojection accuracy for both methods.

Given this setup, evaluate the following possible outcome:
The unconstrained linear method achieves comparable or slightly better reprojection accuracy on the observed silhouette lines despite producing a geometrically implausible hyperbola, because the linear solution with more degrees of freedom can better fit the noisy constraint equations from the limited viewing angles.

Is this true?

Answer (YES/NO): YES